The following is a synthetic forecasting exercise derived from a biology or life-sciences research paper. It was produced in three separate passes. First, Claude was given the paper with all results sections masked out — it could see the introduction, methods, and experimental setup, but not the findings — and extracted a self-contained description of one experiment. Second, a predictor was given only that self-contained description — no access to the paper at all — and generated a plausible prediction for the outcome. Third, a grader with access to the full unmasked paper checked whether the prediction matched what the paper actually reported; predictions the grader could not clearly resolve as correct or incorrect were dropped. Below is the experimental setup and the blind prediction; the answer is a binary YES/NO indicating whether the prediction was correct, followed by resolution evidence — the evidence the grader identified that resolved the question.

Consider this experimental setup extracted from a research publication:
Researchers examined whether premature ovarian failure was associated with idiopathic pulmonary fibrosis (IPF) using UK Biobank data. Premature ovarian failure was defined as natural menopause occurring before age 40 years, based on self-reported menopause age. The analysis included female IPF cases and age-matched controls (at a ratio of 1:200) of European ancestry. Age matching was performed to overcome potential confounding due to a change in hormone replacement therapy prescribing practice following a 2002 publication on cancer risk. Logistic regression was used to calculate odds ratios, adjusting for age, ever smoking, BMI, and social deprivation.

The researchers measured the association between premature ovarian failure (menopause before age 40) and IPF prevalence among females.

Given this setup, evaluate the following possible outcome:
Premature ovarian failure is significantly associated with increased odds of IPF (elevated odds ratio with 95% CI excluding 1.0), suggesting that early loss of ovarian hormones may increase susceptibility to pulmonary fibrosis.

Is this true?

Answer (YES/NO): YES